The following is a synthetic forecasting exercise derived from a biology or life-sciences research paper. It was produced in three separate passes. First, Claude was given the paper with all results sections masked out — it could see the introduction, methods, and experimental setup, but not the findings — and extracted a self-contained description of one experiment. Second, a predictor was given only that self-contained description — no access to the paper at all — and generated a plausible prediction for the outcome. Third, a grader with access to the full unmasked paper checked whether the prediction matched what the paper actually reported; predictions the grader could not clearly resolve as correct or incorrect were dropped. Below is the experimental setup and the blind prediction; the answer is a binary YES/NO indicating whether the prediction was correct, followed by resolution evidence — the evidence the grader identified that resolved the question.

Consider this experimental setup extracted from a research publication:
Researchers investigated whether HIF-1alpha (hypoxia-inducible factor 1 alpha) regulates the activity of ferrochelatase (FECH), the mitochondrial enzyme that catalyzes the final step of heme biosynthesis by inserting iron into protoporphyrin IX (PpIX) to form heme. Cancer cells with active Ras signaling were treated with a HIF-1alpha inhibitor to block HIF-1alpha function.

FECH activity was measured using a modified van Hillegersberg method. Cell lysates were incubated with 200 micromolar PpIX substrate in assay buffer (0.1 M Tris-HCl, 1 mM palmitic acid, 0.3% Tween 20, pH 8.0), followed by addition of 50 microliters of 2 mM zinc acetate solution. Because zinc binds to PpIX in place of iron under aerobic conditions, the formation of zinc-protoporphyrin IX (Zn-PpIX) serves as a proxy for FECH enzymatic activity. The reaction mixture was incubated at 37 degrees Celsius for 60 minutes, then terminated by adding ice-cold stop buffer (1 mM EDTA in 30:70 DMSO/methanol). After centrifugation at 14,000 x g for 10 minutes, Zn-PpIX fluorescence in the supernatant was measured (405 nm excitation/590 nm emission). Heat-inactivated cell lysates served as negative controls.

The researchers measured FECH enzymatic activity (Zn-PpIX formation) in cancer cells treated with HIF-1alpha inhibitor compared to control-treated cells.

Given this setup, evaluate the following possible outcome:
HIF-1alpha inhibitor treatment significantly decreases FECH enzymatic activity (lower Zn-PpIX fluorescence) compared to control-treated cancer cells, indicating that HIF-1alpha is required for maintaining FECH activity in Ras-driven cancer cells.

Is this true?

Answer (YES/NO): YES